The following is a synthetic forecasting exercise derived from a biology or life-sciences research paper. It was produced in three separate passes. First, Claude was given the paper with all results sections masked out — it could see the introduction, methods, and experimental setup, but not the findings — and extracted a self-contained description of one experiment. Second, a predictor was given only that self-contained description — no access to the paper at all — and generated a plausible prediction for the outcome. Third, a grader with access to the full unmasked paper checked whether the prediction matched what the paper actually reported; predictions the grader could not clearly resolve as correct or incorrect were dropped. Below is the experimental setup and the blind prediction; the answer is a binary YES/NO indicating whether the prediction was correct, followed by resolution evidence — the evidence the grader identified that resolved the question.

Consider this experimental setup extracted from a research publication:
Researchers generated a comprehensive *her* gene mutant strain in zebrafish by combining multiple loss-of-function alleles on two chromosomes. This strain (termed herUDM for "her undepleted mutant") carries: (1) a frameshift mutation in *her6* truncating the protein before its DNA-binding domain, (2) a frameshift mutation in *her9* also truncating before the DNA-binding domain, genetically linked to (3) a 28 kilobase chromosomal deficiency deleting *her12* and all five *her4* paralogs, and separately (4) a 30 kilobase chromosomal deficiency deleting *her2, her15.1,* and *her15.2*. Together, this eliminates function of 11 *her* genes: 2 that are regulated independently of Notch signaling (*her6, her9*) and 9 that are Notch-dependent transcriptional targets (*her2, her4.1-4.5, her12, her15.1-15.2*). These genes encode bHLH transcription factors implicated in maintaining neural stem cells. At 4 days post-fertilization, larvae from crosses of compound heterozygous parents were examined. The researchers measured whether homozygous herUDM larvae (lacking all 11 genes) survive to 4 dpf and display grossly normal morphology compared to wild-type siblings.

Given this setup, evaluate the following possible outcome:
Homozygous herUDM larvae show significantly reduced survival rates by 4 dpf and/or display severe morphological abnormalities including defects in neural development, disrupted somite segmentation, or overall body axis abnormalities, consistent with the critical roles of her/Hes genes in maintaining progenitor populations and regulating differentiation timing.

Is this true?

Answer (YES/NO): YES